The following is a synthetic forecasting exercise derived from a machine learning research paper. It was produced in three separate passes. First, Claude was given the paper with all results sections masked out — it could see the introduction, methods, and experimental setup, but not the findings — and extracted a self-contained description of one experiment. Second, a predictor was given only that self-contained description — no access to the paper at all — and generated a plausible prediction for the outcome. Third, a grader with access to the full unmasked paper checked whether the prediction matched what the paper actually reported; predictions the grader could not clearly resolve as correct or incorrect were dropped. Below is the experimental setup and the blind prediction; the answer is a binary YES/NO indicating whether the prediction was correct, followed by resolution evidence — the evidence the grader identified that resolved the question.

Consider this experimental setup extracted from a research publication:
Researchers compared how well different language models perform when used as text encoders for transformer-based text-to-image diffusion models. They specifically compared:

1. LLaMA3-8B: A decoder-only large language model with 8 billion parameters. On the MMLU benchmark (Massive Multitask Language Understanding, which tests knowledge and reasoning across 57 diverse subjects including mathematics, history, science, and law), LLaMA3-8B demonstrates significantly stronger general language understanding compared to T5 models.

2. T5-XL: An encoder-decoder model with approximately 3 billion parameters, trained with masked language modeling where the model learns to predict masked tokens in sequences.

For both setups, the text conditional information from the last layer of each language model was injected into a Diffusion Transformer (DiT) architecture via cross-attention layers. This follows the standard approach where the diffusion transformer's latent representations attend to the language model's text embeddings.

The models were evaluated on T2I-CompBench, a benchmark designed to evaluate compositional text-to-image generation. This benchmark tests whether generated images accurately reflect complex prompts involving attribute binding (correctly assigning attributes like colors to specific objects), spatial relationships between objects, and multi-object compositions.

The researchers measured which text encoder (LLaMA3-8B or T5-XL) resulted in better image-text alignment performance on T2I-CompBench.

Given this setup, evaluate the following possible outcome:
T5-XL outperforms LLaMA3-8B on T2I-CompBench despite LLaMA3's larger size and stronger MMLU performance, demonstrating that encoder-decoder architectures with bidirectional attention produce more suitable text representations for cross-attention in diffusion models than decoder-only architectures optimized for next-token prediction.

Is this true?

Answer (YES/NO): YES